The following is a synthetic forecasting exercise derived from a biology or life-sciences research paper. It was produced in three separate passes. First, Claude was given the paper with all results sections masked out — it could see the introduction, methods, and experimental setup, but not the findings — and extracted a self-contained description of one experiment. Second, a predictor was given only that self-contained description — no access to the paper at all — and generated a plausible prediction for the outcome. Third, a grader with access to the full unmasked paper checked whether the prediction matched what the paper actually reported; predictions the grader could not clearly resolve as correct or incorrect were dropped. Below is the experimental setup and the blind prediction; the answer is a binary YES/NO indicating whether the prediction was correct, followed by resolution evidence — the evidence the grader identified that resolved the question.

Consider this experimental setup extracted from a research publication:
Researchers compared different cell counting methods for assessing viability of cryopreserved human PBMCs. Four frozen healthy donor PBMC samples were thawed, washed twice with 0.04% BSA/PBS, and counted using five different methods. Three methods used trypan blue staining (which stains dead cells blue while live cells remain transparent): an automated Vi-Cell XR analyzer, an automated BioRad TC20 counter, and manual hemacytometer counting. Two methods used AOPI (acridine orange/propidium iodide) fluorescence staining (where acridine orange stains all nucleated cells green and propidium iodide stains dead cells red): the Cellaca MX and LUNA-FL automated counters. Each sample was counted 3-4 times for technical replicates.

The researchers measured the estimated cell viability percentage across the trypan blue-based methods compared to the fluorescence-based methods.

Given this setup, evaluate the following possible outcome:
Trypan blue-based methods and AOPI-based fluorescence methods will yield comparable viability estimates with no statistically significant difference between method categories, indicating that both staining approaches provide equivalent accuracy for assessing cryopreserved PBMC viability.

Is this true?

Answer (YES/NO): NO